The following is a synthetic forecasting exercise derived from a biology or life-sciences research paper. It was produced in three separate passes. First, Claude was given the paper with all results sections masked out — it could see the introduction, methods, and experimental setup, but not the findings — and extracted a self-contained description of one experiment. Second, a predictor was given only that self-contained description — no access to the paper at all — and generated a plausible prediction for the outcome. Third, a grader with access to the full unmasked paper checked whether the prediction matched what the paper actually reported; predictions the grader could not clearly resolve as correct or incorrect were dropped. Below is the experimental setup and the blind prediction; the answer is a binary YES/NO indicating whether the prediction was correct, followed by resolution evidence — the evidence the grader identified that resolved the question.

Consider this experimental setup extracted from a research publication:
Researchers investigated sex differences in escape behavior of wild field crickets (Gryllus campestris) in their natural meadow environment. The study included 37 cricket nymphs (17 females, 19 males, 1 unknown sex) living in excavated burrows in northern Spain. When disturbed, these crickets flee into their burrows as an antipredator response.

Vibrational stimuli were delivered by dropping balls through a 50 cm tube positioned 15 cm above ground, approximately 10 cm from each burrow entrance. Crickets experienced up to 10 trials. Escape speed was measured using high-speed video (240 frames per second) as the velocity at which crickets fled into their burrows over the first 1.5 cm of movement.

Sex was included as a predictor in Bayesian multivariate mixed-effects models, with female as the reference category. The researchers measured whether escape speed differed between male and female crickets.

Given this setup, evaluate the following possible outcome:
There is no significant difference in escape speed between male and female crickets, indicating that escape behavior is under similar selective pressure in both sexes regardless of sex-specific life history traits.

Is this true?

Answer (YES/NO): YES